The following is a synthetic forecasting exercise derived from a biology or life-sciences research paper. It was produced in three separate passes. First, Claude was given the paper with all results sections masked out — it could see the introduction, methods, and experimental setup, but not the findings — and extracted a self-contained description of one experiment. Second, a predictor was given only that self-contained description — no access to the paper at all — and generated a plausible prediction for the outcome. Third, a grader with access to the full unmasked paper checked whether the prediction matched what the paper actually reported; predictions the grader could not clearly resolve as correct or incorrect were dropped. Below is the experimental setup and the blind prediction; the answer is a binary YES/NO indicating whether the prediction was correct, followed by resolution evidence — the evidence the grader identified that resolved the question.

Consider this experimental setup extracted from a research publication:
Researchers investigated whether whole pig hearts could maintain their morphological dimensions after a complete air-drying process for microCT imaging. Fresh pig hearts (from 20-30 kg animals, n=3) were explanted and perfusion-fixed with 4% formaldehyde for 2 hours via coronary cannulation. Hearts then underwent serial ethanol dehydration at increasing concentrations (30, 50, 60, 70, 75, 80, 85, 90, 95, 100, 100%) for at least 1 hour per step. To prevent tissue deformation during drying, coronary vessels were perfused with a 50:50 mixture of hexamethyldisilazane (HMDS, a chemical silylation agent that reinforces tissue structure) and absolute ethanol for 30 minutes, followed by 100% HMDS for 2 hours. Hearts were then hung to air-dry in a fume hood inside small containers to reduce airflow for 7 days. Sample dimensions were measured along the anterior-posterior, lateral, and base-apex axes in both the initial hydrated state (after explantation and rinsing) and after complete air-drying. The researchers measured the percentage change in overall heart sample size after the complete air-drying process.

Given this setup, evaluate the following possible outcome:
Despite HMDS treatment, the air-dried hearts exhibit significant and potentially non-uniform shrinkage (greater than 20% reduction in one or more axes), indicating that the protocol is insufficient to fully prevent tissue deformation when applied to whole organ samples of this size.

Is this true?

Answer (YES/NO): NO